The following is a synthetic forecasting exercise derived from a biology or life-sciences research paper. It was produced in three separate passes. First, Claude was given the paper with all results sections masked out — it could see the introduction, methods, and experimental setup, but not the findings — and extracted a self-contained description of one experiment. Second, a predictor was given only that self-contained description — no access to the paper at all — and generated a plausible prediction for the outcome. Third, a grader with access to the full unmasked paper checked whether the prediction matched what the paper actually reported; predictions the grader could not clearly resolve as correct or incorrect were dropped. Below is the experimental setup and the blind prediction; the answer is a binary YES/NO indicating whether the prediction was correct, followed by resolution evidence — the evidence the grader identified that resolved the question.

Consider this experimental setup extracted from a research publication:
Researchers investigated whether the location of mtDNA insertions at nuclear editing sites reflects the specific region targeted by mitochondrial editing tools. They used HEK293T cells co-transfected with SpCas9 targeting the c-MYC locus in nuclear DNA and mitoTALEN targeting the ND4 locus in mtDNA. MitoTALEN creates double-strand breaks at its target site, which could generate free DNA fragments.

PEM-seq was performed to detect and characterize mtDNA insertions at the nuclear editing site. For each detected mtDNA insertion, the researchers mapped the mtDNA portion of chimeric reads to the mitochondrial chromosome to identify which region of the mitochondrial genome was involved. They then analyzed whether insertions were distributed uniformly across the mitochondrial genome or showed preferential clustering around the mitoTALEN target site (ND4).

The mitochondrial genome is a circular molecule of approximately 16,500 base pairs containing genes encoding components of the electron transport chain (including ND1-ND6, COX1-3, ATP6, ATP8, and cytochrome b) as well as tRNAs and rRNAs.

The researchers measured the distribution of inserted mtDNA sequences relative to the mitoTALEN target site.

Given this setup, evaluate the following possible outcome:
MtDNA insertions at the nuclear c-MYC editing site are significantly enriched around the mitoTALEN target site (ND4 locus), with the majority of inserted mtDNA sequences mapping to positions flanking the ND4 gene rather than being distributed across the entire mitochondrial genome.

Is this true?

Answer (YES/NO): NO